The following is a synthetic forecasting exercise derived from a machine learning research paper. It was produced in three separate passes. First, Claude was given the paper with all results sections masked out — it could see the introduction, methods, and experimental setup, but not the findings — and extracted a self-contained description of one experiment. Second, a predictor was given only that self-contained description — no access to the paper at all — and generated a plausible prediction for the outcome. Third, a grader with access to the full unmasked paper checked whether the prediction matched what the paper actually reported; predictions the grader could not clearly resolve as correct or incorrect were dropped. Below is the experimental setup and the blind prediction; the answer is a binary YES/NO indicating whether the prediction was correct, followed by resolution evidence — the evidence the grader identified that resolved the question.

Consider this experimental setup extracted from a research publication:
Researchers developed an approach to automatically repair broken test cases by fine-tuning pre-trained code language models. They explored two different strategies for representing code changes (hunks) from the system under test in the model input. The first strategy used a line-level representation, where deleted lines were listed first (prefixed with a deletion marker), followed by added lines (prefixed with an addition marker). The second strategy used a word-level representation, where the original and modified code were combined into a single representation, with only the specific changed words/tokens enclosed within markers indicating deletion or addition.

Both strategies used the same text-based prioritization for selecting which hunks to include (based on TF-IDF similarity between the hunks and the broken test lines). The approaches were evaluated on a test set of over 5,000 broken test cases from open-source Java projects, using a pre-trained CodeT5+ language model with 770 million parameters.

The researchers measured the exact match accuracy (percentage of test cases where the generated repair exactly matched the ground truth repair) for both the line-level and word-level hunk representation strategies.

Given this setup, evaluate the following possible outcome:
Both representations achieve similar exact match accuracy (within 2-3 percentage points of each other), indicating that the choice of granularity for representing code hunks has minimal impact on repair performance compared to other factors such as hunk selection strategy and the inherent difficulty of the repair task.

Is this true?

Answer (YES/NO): YES